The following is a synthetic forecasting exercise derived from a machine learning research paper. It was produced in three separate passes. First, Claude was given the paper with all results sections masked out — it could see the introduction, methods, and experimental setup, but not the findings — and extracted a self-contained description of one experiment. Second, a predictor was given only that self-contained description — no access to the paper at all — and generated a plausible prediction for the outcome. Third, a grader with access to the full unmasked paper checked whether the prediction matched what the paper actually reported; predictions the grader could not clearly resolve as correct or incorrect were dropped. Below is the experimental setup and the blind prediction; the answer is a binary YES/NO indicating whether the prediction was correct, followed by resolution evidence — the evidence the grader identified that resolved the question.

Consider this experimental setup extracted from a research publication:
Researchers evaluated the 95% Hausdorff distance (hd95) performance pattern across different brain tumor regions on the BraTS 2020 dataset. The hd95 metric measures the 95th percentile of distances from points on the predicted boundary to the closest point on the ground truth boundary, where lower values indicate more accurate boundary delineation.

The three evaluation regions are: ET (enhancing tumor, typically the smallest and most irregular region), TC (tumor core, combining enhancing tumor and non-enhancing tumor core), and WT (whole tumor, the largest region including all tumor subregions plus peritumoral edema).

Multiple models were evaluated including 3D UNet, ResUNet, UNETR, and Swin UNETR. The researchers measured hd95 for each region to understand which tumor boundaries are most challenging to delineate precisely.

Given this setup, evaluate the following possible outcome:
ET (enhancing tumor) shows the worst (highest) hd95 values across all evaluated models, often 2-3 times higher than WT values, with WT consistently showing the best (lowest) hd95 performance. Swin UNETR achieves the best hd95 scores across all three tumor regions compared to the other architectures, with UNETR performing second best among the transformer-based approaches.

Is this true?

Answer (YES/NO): NO